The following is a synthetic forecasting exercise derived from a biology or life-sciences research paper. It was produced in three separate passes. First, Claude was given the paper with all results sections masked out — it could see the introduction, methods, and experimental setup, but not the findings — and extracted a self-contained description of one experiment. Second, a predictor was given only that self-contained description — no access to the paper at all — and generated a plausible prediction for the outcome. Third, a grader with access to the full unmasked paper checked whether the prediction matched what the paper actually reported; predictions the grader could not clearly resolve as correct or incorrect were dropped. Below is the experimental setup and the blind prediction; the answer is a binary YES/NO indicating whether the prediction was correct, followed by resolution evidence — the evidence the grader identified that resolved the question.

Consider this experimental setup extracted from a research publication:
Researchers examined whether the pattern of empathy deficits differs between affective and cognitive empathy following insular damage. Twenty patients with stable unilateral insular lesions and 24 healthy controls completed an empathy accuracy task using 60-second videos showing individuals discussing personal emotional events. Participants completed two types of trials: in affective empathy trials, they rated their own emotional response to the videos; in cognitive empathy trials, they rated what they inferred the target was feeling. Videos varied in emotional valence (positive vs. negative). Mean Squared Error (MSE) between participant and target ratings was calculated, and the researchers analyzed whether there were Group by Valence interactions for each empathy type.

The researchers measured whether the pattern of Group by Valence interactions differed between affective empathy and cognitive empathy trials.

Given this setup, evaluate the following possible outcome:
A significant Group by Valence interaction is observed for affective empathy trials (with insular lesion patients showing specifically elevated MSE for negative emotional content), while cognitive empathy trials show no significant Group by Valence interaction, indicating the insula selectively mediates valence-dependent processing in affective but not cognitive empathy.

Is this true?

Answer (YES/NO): NO